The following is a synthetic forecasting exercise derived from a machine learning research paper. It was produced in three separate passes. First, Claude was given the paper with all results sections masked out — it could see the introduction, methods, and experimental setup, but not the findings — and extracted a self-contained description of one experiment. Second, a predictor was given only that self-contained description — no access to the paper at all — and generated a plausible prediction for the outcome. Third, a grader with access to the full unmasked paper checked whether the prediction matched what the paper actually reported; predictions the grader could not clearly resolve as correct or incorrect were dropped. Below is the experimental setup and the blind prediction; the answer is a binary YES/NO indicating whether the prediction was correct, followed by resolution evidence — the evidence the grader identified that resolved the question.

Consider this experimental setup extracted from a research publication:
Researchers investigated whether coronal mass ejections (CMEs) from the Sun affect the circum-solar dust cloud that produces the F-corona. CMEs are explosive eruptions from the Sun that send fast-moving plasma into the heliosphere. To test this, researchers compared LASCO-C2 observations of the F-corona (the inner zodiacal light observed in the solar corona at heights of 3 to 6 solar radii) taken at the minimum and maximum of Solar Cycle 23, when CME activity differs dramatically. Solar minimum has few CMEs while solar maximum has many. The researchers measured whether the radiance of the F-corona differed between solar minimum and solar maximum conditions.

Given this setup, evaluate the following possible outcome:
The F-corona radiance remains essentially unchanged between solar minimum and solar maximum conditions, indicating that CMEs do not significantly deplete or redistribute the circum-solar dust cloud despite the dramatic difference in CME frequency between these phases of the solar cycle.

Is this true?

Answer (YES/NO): YES